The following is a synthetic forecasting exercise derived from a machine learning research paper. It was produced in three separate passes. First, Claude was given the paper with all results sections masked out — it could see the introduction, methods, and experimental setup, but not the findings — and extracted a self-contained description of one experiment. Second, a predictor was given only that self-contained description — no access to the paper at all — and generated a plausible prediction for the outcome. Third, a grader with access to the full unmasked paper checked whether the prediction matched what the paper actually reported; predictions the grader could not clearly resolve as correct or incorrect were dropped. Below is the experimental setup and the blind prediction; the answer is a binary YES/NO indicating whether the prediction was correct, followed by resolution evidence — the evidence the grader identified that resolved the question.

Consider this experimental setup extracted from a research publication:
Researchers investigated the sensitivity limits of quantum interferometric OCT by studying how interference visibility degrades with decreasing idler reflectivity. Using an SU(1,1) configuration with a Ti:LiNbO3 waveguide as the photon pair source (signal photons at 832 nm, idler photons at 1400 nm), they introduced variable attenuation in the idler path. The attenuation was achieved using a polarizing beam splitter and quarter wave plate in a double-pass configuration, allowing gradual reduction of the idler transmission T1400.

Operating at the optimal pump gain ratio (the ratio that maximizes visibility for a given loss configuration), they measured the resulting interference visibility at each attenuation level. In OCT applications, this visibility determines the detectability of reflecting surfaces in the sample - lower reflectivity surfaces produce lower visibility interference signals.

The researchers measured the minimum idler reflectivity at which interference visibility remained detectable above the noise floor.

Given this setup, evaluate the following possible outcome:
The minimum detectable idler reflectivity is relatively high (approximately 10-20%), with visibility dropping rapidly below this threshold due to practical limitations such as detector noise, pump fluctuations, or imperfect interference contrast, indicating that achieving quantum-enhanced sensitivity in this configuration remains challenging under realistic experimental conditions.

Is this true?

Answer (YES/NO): NO